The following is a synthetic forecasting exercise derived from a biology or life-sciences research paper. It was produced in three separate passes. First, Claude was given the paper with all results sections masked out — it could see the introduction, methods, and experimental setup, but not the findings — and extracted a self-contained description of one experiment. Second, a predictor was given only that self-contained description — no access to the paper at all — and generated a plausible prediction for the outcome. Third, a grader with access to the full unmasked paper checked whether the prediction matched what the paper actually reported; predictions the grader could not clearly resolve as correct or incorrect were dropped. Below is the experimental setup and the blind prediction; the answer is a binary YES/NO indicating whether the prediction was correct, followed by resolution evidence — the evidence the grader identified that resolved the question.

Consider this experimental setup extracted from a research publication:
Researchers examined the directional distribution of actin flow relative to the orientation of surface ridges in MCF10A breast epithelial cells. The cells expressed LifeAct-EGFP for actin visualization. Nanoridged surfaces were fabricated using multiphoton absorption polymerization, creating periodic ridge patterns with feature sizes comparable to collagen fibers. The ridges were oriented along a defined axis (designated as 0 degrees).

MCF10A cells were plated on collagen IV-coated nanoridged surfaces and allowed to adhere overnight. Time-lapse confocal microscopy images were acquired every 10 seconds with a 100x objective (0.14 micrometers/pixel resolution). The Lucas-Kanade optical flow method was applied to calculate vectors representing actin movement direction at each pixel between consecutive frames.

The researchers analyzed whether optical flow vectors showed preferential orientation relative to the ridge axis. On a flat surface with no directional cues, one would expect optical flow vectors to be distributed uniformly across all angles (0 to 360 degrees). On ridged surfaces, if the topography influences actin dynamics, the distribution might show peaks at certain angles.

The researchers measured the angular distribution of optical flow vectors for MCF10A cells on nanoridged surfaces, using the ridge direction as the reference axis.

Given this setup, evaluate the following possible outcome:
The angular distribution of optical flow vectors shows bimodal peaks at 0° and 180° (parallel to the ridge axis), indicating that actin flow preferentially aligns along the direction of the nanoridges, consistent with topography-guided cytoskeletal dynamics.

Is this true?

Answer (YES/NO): YES